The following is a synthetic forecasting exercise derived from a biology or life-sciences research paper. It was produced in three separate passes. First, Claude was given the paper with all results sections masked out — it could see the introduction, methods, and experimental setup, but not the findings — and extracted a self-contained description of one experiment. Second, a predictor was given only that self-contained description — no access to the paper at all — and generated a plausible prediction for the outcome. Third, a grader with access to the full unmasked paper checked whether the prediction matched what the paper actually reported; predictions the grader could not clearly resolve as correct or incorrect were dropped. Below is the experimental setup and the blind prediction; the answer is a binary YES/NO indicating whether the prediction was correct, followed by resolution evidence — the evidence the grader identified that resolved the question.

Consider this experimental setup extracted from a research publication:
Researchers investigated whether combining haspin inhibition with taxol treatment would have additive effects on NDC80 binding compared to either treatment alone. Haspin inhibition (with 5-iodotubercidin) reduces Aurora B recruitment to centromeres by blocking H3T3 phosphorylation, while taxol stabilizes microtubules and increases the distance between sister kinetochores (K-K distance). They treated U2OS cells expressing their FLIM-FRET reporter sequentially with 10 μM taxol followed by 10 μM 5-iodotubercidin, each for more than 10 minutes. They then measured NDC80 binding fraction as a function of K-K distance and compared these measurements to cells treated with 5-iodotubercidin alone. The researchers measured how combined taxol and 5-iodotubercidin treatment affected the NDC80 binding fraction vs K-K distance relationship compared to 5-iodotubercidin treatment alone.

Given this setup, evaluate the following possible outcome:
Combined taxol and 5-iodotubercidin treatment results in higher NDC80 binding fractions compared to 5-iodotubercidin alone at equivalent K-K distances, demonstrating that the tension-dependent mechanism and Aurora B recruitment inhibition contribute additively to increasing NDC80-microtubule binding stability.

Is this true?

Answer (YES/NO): NO